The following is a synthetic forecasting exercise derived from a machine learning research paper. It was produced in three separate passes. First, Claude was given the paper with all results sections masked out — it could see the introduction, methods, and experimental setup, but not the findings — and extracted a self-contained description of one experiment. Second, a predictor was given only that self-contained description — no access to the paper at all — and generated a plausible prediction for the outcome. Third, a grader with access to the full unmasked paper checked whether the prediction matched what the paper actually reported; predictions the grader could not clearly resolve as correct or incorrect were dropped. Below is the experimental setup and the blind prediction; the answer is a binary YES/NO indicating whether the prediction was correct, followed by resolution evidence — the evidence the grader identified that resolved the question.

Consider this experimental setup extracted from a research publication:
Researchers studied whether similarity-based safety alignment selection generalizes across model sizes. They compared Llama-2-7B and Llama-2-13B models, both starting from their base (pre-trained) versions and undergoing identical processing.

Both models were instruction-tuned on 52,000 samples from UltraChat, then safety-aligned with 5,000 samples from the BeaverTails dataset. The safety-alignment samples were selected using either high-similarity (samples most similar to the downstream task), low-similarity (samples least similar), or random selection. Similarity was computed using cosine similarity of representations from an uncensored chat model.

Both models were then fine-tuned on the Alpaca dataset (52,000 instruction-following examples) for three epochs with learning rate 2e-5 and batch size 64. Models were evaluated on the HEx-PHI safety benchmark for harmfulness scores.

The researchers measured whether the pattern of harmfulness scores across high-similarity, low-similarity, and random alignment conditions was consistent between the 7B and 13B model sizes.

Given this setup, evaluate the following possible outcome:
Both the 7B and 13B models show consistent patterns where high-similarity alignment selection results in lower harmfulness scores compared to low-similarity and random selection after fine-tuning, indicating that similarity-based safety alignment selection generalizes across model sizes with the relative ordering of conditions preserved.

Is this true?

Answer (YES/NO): NO